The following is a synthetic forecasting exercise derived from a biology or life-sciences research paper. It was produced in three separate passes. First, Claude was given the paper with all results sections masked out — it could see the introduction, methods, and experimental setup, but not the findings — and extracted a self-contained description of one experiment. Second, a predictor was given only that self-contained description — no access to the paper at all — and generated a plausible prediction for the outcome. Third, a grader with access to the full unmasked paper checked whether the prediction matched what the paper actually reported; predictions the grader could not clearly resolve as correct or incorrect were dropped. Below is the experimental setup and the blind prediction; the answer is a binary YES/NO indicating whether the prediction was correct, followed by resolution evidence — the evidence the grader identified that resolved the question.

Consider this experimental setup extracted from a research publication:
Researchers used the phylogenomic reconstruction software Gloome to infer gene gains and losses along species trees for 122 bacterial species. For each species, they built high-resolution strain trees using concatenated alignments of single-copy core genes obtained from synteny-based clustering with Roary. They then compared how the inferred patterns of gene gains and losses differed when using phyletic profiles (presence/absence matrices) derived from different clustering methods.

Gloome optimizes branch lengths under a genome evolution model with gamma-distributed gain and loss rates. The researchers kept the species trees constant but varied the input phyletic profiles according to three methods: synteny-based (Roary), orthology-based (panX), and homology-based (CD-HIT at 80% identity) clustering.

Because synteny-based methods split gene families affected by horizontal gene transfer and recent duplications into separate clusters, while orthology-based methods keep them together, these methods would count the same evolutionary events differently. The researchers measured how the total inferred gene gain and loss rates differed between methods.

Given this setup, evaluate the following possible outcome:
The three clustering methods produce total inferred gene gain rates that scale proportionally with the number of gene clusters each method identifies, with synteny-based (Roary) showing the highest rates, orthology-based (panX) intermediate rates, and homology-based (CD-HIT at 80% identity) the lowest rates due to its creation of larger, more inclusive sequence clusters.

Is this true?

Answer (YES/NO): NO